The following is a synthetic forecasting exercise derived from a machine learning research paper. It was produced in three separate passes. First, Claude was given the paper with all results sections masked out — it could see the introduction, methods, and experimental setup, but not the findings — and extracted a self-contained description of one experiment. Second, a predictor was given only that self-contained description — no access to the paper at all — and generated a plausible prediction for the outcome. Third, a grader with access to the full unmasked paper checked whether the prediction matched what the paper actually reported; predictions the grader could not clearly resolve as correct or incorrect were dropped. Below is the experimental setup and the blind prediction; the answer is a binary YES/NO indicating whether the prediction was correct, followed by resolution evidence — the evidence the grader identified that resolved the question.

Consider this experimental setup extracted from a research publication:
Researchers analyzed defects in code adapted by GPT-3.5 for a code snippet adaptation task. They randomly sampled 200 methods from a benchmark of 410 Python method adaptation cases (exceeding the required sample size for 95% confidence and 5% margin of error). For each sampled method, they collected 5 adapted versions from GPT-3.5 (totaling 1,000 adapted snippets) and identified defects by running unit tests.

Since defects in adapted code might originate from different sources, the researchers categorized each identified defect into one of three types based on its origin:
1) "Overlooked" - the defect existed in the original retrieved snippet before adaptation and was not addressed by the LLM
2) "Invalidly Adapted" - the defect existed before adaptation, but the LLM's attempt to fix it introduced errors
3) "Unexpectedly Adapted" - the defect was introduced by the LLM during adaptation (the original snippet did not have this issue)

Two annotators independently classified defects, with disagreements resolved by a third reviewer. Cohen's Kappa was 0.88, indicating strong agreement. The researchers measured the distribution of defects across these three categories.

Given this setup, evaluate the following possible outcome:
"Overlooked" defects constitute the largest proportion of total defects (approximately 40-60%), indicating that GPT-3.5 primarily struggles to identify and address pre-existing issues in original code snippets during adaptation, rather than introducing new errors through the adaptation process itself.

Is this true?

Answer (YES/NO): NO